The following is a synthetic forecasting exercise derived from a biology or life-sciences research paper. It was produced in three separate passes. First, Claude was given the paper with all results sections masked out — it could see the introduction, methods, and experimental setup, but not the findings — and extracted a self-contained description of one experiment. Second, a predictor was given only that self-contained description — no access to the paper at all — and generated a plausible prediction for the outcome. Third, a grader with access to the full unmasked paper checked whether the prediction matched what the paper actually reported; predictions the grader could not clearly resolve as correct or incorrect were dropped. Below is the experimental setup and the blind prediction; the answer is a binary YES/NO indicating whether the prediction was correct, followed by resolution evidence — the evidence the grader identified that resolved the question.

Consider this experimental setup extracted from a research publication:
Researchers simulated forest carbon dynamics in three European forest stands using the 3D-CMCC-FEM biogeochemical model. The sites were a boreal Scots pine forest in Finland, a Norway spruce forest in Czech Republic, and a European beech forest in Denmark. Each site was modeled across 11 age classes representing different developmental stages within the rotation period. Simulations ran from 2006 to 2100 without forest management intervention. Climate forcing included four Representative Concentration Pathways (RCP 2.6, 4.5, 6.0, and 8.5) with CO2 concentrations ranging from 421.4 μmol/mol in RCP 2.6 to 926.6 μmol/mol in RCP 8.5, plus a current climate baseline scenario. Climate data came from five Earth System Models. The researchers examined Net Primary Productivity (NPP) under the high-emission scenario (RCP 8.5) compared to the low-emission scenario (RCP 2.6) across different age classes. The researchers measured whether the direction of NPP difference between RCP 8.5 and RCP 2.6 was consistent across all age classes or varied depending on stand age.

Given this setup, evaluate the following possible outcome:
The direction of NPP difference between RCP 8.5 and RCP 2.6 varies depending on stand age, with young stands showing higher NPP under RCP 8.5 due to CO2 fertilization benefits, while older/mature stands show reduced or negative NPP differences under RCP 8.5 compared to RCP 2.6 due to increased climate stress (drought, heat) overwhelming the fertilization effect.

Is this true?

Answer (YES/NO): NO